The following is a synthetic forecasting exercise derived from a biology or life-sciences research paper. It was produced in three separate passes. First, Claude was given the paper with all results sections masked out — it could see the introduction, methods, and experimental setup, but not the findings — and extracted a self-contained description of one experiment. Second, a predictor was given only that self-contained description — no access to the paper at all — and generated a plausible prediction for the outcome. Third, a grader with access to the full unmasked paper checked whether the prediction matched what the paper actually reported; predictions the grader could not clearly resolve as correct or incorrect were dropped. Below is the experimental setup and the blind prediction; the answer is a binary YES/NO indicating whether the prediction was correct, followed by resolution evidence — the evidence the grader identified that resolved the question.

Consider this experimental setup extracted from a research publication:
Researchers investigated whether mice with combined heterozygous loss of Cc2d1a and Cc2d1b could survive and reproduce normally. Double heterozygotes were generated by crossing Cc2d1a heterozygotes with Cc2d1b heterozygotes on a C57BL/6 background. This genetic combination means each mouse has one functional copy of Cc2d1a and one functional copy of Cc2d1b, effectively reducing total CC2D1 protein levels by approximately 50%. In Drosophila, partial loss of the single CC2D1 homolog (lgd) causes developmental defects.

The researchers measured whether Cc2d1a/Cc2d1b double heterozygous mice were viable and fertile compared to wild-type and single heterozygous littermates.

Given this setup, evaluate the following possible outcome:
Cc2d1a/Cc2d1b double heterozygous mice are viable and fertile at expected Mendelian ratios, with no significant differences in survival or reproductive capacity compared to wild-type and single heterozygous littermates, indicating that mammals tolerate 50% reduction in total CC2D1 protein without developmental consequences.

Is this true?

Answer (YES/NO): YES